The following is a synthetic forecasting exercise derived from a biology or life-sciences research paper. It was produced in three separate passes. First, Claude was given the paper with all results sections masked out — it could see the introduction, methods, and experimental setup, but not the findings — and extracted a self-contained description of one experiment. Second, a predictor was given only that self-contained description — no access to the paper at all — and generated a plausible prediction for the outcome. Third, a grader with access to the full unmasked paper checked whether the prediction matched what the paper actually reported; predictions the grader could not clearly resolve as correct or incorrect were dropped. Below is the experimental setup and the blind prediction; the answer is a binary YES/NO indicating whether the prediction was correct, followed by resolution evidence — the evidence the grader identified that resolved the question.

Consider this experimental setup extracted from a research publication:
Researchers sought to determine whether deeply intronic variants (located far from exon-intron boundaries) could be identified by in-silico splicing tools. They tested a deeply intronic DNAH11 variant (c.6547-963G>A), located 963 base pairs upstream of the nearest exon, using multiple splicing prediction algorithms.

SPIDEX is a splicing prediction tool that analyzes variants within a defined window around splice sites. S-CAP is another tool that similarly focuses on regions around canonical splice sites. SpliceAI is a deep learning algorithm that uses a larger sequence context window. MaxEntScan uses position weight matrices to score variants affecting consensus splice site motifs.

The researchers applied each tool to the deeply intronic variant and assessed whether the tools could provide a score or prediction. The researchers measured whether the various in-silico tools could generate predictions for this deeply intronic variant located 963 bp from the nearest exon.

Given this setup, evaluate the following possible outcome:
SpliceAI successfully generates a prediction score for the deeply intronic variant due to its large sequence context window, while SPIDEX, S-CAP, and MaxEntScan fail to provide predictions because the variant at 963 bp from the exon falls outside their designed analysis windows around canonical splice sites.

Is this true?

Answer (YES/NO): NO